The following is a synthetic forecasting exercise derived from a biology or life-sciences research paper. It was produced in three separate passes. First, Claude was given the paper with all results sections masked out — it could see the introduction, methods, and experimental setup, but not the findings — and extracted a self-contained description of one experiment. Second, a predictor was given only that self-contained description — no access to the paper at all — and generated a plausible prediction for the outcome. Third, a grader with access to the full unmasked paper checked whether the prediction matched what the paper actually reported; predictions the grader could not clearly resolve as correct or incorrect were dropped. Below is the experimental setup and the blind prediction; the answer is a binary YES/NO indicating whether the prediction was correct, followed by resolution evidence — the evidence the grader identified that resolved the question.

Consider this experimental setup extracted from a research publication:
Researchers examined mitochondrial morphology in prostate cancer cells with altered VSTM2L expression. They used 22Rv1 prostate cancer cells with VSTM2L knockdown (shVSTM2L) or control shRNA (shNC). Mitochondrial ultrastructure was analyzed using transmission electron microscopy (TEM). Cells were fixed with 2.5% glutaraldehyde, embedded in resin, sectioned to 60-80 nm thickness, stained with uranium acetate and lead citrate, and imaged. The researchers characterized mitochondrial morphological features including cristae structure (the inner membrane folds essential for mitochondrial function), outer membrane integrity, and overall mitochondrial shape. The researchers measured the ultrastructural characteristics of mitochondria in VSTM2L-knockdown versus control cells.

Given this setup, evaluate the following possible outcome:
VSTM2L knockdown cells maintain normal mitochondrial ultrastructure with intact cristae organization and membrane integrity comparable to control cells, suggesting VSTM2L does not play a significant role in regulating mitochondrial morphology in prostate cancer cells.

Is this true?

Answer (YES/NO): NO